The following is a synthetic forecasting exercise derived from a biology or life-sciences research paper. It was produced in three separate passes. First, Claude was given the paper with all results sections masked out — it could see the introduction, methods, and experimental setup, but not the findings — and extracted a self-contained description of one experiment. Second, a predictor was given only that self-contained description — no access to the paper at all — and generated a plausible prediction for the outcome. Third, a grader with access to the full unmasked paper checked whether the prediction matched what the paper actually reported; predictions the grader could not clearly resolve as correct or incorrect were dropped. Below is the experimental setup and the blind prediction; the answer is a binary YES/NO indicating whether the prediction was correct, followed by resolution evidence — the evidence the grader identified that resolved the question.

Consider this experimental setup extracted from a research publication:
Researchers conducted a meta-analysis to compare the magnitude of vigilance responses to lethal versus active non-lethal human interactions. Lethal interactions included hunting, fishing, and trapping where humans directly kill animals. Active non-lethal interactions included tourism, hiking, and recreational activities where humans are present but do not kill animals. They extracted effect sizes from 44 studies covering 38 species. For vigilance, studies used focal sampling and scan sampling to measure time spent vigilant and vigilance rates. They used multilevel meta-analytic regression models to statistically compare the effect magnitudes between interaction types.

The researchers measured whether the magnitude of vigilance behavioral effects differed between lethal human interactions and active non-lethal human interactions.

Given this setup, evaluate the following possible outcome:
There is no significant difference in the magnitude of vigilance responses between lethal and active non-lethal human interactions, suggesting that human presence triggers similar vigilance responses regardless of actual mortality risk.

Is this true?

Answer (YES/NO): NO